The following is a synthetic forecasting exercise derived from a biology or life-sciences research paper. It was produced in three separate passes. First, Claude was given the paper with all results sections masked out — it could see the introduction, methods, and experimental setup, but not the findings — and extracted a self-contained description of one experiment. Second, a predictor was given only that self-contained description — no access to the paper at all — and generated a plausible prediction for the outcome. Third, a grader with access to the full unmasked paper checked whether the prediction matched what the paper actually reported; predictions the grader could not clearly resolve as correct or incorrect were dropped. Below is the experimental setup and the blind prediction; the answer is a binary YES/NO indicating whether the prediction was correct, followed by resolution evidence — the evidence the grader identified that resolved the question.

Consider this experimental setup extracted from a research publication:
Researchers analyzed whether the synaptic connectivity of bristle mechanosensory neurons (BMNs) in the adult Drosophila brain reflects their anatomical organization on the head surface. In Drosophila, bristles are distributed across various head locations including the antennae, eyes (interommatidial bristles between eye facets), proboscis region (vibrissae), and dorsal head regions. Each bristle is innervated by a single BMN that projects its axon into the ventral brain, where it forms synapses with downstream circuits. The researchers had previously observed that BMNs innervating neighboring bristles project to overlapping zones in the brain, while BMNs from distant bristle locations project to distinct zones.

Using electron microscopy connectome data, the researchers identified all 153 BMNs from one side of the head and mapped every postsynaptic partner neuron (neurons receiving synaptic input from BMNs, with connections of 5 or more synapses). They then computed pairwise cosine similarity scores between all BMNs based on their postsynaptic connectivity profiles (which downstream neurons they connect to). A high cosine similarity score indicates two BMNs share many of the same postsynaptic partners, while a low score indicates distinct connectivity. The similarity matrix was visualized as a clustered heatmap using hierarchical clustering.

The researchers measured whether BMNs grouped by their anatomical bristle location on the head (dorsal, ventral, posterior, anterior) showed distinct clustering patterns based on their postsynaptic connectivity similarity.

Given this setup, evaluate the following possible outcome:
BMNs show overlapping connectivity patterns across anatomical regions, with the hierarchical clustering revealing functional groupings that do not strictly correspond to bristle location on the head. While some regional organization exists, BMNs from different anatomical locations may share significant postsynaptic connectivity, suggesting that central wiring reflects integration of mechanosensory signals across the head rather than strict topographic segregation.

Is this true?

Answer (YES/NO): NO